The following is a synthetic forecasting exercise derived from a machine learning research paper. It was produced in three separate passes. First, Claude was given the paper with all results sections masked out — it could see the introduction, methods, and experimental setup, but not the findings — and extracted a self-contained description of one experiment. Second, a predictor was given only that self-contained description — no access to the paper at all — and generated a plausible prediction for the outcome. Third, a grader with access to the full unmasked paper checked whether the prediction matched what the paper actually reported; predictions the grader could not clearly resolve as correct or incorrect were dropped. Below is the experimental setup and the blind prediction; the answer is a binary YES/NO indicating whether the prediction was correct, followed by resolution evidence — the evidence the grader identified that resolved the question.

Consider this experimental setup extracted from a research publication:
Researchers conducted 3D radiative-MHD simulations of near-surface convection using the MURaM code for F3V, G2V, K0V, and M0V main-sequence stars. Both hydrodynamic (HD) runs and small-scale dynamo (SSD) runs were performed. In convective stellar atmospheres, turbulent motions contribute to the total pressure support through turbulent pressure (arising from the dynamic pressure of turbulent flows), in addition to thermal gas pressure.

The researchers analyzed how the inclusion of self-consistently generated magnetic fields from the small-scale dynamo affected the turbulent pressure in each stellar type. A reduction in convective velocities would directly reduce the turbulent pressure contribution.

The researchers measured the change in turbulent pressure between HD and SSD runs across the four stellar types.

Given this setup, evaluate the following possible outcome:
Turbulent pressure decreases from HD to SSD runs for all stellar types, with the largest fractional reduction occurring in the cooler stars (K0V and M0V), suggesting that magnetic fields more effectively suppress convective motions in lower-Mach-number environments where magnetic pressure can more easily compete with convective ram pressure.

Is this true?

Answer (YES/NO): NO